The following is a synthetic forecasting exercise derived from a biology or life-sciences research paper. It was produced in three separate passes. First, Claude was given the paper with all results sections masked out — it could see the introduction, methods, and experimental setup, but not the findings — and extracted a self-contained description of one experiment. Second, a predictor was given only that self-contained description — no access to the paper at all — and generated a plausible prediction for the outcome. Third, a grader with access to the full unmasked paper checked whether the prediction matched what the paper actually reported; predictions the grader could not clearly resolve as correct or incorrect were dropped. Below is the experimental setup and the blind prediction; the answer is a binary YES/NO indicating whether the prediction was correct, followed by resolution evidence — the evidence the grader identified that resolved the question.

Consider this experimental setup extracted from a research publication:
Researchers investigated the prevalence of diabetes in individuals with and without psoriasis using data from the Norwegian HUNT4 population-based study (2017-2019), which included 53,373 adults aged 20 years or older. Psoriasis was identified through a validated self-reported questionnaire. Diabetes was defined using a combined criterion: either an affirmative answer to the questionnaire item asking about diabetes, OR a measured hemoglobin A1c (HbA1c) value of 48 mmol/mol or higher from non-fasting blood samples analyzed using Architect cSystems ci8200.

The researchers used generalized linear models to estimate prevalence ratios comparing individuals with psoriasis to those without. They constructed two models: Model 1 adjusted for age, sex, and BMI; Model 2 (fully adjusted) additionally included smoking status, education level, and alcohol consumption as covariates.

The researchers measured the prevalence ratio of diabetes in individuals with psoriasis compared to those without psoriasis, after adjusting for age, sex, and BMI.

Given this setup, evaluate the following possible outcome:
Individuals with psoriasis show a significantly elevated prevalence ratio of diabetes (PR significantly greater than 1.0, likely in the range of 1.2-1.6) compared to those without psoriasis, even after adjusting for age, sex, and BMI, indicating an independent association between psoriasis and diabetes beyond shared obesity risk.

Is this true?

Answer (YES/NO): YES